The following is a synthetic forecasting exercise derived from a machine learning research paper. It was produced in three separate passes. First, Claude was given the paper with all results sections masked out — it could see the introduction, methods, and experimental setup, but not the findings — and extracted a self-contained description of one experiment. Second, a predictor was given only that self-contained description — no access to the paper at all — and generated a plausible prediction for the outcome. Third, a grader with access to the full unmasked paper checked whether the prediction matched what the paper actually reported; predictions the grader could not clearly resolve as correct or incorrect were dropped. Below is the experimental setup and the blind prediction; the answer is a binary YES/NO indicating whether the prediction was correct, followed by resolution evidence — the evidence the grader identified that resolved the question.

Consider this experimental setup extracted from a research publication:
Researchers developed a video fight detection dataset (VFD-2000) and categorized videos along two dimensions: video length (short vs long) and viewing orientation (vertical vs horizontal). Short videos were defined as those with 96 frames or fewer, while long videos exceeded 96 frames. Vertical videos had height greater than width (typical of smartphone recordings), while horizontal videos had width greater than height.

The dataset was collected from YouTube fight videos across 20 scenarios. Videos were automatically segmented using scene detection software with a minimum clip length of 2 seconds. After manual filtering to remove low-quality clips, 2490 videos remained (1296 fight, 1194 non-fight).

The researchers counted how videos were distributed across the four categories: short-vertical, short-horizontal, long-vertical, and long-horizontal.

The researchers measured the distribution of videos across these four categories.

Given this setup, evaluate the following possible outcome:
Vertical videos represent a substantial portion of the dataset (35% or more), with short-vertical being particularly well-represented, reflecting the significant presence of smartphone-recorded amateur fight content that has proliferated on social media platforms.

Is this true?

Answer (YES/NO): NO